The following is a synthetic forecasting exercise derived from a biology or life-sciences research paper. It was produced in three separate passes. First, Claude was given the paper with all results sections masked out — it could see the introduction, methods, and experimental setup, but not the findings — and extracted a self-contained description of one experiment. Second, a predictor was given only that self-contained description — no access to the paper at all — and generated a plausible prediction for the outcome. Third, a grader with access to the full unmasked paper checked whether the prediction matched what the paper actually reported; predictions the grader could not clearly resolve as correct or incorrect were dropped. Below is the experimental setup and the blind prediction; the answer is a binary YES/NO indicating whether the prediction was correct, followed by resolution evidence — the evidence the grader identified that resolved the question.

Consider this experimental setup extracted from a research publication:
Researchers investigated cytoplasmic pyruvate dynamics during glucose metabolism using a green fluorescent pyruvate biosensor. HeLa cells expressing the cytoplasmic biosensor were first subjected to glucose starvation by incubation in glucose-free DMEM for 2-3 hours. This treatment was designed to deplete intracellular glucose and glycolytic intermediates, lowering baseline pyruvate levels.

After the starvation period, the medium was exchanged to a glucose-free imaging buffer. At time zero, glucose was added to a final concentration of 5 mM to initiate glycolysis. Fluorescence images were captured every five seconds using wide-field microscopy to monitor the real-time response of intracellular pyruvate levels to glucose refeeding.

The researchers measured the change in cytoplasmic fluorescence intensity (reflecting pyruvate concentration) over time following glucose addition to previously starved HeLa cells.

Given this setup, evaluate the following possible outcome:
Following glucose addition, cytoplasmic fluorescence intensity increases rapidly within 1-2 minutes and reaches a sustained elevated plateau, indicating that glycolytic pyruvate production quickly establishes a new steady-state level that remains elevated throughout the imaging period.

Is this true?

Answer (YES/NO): NO